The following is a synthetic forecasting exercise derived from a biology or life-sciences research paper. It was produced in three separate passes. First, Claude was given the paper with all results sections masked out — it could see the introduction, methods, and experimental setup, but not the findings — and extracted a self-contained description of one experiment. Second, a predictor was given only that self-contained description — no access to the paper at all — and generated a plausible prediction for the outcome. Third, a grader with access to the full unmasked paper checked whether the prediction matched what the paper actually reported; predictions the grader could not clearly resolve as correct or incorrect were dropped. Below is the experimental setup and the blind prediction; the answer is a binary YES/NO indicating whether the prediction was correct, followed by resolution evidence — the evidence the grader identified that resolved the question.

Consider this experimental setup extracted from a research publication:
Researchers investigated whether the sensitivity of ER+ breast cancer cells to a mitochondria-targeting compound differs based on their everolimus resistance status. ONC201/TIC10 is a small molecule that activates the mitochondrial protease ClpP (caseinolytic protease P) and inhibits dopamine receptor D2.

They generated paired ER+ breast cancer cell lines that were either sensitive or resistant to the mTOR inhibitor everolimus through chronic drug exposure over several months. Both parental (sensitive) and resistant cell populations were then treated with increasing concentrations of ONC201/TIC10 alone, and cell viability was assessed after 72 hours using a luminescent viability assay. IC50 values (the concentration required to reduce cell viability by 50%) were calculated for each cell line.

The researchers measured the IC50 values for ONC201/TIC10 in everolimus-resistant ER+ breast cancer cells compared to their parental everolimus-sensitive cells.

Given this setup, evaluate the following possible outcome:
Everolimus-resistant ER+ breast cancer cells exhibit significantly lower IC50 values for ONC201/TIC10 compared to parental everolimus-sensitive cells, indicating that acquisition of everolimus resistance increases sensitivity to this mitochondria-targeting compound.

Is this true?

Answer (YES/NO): NO